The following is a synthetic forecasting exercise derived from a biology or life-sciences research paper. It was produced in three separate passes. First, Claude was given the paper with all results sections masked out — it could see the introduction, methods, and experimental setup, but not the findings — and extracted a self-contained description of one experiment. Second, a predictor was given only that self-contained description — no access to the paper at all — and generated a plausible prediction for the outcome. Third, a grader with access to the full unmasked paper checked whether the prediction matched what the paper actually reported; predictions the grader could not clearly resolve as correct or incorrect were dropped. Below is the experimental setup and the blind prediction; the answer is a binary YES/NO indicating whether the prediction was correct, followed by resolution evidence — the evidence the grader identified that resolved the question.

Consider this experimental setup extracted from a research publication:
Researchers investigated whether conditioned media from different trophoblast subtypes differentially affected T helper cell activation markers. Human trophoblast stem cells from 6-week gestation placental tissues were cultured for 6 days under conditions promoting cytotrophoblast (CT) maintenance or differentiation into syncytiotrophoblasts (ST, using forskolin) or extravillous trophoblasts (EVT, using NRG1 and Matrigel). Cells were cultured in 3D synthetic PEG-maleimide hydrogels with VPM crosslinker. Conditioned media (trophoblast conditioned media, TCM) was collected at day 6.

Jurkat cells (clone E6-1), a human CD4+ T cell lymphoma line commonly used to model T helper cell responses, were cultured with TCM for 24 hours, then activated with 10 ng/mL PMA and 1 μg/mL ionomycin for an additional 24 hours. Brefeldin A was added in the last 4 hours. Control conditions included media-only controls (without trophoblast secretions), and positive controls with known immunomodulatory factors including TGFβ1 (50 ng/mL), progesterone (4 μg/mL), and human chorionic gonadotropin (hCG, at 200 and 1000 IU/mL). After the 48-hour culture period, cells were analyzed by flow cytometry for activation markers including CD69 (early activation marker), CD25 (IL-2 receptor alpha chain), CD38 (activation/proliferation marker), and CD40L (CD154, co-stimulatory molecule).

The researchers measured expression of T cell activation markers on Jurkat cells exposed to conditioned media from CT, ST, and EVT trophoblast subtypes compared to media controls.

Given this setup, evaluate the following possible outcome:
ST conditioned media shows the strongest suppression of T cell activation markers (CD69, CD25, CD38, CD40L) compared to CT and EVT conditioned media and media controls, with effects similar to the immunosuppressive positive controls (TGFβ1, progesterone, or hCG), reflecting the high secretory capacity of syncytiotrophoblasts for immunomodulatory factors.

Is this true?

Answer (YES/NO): NO